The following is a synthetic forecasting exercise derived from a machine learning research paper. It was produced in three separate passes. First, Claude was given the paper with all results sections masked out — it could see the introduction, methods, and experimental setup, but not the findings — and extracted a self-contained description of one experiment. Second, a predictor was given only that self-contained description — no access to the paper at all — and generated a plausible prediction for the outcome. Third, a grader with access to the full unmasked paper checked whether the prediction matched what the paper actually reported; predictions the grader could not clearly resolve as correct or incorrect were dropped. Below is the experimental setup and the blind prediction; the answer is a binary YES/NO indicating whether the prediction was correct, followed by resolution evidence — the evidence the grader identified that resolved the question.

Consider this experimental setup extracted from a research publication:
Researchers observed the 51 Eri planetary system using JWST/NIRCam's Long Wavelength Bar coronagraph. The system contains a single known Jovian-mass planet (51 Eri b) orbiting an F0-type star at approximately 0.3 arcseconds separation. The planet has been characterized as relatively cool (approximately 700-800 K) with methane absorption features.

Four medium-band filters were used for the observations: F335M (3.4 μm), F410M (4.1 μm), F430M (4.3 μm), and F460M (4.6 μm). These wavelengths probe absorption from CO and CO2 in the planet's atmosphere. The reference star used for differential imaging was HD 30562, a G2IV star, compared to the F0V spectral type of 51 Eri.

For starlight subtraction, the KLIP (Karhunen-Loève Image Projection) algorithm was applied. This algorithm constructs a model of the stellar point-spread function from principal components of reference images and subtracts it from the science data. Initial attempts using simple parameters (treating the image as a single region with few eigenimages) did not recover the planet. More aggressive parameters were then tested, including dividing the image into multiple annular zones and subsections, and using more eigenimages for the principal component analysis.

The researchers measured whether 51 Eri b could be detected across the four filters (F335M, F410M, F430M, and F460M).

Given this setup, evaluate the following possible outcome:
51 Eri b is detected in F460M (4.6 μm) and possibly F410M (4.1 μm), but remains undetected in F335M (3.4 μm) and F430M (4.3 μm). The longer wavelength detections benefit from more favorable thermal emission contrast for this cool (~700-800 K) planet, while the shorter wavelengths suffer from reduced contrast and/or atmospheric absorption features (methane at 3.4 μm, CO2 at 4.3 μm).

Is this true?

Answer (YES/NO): NO